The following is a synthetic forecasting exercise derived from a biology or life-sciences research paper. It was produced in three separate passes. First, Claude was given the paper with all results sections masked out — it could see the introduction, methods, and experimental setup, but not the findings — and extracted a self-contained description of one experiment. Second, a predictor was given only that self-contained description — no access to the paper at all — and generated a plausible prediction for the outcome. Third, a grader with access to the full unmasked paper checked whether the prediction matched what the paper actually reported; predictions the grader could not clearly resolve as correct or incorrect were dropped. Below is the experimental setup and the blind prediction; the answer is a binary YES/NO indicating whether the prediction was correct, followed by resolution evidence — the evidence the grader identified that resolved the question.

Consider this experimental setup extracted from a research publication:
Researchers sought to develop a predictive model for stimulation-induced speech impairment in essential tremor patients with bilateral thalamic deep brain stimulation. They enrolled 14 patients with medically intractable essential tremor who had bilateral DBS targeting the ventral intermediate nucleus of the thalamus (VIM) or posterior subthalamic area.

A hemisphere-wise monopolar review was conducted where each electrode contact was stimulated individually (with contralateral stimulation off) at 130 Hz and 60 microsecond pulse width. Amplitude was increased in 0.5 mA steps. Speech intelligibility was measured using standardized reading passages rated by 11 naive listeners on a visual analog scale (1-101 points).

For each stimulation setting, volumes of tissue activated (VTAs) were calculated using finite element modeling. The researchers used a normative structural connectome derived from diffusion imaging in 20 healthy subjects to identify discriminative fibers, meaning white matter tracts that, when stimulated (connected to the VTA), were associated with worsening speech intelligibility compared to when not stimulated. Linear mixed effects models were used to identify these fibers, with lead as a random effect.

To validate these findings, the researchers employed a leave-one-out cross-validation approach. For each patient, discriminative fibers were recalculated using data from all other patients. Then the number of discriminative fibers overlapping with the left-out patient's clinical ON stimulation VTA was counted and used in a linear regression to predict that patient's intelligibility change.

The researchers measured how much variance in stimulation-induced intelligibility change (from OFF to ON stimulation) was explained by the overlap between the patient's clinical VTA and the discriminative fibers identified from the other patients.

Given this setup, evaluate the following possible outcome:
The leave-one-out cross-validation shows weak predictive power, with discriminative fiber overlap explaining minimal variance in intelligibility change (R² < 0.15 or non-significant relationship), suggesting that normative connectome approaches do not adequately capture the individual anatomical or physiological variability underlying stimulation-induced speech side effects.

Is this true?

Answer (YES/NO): NO